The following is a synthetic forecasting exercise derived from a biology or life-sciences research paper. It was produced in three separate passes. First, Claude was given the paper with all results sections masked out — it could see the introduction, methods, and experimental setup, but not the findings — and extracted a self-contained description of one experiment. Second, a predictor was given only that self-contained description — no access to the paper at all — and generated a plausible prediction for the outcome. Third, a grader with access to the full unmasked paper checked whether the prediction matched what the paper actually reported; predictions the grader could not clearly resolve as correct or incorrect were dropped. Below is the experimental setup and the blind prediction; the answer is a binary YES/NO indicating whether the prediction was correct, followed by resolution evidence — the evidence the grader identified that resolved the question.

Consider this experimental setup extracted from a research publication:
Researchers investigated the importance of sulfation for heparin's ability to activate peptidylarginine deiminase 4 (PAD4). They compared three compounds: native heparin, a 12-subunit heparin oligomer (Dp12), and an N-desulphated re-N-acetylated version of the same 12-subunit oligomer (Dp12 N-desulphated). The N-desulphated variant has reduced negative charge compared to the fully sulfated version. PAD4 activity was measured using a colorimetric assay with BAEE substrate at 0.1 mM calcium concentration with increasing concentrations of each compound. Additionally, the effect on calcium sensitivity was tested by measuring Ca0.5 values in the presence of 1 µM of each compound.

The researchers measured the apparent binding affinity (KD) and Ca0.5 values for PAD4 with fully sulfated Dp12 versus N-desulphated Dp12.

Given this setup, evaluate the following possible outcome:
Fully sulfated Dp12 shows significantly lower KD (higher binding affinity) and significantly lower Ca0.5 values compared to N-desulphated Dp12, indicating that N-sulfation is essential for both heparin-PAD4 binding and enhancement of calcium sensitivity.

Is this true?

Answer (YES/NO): YES